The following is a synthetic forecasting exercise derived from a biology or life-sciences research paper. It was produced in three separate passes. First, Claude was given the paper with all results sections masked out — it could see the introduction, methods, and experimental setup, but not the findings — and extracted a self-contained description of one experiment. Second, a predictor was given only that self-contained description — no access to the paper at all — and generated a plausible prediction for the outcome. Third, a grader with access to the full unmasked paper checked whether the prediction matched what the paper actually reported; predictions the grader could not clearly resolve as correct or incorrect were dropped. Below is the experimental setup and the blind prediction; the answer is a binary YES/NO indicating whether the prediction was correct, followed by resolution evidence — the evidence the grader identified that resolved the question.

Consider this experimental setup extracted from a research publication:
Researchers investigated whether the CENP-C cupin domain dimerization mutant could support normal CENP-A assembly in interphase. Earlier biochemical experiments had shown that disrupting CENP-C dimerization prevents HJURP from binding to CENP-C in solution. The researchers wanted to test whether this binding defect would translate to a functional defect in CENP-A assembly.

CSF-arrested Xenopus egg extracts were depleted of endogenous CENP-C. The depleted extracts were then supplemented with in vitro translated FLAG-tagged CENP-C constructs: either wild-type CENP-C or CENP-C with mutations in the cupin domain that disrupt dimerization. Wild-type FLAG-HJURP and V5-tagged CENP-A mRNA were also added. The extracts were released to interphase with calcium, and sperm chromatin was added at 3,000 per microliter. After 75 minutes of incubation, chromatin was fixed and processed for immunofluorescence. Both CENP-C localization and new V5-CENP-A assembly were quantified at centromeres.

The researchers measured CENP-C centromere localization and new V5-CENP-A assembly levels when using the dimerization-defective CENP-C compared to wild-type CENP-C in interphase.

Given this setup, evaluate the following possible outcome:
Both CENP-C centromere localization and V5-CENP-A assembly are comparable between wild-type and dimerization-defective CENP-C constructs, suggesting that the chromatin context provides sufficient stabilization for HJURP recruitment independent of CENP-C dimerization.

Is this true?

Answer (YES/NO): NO